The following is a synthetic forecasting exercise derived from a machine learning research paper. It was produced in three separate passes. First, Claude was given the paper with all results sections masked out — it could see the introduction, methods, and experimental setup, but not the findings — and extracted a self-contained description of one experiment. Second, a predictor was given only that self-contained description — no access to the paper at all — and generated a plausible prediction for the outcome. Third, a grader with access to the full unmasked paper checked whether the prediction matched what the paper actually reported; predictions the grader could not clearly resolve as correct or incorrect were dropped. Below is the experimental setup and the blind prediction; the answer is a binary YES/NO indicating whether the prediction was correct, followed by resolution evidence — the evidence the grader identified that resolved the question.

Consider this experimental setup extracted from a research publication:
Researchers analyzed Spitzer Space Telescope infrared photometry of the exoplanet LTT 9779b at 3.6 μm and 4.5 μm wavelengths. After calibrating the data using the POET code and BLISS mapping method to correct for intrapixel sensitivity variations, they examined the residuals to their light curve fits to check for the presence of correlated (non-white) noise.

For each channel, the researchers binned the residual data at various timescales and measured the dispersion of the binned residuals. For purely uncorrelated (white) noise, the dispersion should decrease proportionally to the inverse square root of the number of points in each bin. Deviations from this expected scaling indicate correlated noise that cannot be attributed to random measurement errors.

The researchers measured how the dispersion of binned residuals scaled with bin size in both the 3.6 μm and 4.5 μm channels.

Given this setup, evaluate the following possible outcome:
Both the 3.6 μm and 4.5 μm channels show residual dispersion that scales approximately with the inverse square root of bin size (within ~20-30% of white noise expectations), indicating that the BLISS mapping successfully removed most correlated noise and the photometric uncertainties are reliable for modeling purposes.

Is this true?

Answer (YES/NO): NO